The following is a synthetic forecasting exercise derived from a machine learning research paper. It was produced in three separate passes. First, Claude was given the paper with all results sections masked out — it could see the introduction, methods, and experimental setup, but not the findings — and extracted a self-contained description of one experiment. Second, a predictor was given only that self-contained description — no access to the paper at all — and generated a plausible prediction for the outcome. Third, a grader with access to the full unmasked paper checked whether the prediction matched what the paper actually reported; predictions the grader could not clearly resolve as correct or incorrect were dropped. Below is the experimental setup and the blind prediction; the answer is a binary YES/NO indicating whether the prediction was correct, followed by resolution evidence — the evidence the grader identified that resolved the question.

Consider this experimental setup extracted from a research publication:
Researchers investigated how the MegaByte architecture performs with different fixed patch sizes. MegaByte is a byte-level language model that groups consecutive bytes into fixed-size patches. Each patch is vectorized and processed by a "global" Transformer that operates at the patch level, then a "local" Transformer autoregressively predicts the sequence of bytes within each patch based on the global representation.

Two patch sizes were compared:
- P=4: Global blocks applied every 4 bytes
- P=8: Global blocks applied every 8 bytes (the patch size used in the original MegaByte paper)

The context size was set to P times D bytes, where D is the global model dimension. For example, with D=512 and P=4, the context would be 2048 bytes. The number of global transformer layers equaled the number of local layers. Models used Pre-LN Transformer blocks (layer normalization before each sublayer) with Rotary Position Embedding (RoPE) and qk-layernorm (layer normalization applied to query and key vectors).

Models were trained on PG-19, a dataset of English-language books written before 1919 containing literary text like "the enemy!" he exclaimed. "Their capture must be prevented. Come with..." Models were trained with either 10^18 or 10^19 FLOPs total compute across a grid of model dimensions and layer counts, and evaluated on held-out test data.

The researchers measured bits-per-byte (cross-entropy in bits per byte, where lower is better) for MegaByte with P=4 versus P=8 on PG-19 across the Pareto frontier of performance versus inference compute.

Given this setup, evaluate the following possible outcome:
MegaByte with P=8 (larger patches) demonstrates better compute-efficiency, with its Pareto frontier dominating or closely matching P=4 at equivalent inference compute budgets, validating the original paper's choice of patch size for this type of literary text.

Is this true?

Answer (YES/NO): NO